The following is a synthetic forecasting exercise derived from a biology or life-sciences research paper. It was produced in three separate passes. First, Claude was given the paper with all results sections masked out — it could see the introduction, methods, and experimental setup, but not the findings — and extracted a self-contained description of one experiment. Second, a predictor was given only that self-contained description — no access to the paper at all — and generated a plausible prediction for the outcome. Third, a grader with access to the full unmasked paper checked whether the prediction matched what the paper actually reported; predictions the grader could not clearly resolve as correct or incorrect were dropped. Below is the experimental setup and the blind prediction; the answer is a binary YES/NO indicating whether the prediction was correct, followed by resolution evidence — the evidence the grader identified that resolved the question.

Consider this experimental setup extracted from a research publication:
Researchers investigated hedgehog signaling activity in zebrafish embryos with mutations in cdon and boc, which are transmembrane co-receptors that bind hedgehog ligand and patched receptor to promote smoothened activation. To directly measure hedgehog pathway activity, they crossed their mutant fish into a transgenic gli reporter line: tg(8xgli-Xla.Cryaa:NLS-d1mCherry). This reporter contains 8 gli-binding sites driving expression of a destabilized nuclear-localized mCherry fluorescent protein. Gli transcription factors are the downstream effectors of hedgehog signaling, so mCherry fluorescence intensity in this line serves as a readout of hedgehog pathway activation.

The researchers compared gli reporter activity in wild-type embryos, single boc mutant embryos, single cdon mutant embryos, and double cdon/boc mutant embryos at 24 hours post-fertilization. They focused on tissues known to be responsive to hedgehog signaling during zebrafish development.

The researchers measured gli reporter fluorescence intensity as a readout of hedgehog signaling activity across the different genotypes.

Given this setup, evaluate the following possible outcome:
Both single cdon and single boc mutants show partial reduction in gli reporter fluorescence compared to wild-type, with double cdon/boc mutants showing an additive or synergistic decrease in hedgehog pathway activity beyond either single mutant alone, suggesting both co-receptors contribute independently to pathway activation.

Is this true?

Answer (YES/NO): YES